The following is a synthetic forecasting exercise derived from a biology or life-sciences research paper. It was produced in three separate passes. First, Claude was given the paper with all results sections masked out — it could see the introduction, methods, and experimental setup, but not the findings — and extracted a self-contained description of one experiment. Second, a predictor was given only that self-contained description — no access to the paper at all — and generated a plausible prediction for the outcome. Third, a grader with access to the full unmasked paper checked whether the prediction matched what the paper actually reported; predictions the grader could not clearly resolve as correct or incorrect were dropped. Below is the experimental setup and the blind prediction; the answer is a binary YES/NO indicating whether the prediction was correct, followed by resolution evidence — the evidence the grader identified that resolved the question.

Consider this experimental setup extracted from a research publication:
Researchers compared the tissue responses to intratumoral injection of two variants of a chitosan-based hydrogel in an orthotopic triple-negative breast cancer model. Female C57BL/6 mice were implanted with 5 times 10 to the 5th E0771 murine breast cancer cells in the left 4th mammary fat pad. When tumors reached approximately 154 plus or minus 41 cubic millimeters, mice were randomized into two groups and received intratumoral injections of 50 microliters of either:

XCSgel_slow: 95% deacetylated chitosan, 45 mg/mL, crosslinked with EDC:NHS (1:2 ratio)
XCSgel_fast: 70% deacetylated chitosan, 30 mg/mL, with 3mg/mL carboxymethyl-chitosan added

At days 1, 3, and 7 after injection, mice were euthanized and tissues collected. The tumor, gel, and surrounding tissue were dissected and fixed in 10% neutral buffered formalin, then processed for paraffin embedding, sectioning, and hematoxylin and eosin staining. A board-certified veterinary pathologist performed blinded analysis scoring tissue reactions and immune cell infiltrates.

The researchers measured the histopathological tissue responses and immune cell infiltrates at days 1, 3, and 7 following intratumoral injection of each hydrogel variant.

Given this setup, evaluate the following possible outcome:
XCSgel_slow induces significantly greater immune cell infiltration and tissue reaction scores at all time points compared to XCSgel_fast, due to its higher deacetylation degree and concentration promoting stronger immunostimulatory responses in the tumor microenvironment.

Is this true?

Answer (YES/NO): NO